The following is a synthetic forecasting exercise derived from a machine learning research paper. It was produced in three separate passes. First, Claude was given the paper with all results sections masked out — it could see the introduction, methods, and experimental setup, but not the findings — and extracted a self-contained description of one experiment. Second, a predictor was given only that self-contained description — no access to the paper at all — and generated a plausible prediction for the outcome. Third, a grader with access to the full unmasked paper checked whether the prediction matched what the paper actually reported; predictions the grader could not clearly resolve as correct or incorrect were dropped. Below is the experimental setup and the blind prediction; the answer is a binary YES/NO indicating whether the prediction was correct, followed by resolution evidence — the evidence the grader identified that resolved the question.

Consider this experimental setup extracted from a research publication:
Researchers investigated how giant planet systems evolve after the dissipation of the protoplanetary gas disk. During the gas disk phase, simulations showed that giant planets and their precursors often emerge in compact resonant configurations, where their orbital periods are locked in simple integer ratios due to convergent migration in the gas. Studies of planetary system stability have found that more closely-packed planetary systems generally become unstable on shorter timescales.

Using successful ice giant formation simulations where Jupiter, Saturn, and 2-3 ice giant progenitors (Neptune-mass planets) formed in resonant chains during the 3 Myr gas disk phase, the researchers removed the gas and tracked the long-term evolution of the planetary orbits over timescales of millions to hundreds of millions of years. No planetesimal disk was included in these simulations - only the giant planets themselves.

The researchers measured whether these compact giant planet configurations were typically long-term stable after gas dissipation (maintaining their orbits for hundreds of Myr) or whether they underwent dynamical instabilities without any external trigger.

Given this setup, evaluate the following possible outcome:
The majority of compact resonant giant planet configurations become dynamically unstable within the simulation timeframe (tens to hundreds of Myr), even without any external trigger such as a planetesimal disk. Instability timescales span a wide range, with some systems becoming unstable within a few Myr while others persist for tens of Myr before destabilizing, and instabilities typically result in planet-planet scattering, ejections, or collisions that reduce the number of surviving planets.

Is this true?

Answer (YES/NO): YES